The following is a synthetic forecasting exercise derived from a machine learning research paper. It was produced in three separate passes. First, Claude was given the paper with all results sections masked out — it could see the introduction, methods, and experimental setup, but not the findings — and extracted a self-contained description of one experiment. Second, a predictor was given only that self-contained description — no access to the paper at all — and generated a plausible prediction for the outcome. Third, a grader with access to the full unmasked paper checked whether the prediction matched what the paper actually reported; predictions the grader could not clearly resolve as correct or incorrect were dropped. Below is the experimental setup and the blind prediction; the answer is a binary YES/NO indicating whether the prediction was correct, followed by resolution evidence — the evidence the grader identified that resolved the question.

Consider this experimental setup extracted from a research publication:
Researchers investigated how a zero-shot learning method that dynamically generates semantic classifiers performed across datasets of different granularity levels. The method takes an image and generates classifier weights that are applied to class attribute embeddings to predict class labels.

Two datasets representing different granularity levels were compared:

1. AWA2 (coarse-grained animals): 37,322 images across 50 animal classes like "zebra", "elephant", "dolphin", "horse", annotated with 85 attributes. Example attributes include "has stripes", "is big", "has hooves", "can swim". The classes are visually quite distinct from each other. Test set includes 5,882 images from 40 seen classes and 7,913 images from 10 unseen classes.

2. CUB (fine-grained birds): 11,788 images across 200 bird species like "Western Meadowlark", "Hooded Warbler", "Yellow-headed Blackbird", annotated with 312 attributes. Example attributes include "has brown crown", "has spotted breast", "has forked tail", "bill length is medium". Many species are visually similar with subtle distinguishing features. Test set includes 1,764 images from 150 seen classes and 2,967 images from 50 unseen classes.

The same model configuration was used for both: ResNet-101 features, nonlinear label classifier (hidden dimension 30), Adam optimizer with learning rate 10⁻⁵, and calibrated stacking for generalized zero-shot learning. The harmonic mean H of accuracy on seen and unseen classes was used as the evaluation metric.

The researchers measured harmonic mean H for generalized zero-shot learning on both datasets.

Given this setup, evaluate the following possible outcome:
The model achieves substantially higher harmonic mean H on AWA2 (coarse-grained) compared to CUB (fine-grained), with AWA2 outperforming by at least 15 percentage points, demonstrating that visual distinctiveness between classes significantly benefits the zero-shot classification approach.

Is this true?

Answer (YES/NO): NO